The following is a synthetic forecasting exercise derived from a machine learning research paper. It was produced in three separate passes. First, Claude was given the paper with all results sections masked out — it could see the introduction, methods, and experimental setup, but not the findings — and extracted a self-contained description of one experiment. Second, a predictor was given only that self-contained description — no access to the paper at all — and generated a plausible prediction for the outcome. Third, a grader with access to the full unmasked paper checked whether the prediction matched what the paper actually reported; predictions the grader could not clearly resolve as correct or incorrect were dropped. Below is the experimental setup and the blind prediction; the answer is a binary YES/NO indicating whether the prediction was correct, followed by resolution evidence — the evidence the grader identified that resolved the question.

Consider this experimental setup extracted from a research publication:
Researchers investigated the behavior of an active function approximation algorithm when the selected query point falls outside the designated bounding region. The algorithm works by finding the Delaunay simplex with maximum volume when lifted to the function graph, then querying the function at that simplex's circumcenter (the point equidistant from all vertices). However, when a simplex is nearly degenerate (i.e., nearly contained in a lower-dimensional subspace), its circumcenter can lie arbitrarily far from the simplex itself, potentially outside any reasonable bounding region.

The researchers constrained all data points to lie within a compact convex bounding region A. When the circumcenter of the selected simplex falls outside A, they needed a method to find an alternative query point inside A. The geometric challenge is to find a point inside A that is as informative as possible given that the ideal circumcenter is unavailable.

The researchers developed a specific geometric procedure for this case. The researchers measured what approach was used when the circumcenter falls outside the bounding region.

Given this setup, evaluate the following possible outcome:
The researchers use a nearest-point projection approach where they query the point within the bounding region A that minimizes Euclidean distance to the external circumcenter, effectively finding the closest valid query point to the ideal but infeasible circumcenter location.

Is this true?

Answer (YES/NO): NO